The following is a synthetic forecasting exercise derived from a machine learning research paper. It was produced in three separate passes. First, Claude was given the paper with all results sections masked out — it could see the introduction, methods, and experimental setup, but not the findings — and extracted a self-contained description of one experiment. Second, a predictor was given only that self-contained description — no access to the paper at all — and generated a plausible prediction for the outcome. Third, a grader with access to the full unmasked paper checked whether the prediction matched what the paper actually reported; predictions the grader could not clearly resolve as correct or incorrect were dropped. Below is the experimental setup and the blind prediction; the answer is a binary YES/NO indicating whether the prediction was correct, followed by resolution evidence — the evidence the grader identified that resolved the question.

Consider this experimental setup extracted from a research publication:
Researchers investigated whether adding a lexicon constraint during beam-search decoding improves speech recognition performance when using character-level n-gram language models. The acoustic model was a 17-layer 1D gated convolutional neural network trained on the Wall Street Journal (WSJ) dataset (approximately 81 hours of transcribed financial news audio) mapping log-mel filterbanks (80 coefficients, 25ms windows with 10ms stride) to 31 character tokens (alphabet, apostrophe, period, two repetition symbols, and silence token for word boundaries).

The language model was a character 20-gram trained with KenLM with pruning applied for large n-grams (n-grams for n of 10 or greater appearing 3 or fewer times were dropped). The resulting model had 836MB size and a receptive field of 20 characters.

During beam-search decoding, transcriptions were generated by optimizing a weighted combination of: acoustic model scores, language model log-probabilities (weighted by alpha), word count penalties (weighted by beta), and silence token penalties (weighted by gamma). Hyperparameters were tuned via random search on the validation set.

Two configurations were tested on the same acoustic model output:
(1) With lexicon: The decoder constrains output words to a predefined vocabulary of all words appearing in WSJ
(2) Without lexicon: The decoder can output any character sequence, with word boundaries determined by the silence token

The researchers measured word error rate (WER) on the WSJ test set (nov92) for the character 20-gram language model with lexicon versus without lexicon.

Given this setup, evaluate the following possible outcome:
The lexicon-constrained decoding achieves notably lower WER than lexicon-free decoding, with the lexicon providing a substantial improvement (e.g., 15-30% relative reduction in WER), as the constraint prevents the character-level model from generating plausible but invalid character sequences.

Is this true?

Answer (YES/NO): NO